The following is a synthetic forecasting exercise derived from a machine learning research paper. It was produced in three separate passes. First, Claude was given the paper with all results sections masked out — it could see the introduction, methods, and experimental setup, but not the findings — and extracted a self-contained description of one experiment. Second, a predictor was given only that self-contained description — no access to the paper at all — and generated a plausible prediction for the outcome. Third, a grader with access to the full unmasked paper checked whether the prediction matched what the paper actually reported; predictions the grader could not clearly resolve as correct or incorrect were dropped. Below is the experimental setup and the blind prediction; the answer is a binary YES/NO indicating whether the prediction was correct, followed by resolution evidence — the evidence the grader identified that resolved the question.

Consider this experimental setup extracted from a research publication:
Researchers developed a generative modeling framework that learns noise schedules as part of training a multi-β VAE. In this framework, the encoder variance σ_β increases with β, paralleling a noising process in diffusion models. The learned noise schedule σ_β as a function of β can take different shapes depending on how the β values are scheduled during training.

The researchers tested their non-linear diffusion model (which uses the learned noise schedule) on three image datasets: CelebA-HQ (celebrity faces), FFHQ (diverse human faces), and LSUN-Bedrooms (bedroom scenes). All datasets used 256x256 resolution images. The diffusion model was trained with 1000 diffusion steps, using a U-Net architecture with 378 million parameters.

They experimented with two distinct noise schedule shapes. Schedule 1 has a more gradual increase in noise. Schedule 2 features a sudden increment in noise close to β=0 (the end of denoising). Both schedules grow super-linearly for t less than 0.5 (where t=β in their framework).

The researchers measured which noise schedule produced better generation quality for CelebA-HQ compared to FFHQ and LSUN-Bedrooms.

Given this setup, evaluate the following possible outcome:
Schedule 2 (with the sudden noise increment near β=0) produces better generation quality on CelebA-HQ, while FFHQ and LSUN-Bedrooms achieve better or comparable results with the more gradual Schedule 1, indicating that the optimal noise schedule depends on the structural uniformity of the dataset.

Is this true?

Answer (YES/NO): NO